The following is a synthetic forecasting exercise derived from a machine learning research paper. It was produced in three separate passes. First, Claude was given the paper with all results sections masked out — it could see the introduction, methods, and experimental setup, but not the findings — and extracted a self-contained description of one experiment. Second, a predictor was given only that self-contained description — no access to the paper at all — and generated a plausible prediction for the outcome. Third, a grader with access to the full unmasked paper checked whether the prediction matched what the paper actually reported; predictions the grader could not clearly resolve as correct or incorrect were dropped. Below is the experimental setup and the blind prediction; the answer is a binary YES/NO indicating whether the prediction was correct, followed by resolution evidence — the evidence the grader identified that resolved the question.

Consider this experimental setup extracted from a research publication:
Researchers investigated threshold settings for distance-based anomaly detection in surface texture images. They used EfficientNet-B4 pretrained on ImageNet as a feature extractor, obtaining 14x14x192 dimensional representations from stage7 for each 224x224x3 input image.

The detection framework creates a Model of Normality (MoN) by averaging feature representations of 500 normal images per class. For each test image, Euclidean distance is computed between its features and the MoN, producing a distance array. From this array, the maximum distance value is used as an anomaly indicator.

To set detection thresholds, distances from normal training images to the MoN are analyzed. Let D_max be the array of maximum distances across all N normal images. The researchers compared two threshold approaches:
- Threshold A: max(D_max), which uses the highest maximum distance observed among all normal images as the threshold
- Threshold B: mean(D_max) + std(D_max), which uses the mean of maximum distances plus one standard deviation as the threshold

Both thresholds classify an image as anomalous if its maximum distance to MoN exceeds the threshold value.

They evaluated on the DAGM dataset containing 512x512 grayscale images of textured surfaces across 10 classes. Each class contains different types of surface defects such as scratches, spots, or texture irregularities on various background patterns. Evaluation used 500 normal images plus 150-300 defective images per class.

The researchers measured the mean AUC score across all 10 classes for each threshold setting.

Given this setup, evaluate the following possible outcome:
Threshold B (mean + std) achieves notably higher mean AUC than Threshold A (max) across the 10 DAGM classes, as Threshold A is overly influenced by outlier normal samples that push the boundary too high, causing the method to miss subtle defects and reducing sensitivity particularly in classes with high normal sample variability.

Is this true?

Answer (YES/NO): YES